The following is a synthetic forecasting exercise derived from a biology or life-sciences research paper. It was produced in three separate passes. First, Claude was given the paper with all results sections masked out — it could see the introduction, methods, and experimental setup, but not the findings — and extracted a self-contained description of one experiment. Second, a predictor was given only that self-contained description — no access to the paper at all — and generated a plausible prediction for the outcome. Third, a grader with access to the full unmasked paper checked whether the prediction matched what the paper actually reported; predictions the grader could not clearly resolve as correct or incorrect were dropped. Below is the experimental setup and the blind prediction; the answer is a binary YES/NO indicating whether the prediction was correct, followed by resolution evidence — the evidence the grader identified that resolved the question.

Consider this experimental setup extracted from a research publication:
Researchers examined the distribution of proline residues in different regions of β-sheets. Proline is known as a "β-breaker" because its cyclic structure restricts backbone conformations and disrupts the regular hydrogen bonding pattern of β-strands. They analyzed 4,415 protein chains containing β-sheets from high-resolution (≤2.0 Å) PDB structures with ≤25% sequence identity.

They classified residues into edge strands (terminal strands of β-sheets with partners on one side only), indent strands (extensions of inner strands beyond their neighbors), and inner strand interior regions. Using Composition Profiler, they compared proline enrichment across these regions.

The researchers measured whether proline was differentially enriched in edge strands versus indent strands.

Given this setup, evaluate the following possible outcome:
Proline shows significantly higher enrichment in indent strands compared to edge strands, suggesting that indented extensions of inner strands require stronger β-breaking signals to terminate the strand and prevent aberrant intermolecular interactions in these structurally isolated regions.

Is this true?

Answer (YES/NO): NO